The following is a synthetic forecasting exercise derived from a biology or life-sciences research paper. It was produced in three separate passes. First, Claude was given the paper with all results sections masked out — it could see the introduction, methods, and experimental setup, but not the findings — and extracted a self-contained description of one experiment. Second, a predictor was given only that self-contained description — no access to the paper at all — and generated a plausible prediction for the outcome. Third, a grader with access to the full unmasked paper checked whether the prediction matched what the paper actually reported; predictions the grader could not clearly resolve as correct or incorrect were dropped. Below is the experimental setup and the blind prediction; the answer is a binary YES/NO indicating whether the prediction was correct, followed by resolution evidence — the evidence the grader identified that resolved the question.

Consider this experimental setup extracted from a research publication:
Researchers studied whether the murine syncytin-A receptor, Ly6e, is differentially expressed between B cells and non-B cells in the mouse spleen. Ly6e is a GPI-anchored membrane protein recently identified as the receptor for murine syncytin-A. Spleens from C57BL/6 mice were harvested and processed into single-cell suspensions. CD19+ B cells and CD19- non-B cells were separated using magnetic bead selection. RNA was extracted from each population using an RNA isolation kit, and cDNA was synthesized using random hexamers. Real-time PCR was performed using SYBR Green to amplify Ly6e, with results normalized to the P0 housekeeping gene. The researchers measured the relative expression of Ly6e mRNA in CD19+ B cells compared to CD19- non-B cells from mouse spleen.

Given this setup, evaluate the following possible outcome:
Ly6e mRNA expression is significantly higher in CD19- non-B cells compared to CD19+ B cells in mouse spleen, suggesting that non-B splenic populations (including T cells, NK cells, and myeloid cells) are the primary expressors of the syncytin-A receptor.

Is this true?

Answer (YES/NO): NO